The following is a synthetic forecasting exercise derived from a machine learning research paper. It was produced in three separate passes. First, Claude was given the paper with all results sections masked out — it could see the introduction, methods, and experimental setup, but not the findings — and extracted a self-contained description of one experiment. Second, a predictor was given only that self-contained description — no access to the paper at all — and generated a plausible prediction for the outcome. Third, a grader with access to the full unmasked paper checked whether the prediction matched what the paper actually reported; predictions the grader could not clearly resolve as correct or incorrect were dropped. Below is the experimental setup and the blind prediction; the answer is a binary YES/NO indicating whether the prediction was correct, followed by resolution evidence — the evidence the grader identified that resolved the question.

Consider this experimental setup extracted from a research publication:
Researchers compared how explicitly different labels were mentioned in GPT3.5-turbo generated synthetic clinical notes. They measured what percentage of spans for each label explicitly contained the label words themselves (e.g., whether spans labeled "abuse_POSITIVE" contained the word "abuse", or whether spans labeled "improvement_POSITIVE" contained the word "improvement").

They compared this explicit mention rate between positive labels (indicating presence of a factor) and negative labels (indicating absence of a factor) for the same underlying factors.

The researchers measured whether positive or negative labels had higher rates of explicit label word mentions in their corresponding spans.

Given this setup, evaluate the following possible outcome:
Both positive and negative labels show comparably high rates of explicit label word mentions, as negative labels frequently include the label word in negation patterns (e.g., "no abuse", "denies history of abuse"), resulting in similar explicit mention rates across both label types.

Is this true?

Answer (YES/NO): NO